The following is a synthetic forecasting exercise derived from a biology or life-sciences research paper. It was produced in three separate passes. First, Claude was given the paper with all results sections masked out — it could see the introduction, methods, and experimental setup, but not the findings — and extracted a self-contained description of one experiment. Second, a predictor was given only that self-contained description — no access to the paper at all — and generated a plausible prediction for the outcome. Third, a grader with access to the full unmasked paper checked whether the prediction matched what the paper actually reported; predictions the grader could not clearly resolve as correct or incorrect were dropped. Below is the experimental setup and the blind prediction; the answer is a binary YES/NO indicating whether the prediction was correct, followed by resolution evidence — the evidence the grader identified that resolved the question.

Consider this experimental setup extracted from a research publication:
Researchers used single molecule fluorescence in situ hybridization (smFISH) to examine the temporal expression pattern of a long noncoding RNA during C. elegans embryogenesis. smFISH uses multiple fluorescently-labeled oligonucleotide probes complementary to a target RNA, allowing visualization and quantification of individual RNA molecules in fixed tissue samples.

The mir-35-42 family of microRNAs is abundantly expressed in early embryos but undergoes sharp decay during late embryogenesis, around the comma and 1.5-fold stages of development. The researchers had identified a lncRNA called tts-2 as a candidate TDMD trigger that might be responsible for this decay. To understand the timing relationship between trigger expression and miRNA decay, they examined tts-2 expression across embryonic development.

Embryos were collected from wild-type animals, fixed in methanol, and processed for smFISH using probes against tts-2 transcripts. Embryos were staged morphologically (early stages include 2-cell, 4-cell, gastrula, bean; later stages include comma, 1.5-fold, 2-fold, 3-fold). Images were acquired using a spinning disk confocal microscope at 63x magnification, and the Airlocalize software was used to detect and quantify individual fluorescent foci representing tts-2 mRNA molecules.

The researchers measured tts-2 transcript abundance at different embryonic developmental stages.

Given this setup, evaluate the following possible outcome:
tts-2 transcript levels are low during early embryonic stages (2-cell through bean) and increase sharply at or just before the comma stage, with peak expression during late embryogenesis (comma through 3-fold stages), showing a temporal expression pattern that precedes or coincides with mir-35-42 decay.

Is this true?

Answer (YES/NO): YES